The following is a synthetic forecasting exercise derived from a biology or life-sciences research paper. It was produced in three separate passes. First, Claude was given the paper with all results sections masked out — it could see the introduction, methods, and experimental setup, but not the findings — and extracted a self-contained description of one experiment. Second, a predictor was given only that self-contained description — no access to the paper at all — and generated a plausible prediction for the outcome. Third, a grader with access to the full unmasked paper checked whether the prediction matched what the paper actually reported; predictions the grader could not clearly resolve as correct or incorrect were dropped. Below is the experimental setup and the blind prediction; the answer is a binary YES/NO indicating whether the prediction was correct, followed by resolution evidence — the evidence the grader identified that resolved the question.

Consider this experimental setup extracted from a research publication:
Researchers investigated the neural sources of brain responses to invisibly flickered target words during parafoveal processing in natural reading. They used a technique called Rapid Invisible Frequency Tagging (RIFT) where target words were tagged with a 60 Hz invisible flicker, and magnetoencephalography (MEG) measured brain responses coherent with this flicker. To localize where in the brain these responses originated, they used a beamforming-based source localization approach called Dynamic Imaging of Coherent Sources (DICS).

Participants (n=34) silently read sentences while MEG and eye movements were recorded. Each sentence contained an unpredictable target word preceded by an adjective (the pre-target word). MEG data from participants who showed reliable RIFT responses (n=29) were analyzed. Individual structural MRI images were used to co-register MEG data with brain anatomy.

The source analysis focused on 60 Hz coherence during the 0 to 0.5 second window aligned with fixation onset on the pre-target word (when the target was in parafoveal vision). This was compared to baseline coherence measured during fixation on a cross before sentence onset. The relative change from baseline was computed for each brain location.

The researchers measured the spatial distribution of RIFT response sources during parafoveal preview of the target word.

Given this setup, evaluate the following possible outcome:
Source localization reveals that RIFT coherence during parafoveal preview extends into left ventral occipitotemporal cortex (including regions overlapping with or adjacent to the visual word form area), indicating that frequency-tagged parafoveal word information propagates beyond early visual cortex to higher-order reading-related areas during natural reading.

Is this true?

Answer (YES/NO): NO